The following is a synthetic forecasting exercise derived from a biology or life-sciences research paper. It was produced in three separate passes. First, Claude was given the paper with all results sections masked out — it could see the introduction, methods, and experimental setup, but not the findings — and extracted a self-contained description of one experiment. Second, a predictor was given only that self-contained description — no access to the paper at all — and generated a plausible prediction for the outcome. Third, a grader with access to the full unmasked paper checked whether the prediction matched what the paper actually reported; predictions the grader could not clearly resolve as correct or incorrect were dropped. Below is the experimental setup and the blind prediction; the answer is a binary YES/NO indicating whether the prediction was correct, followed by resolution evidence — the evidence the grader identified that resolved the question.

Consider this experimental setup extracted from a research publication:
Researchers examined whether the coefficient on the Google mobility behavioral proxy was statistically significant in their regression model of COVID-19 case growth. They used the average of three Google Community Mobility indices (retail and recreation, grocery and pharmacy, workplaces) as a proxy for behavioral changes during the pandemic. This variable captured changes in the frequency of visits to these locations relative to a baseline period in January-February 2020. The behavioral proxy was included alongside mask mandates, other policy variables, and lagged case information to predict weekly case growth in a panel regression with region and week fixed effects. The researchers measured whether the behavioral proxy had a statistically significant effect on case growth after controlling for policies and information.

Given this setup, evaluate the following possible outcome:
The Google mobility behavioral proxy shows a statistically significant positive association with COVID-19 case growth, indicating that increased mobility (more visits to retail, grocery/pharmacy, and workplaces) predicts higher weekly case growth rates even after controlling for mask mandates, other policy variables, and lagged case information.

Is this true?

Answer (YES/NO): NO